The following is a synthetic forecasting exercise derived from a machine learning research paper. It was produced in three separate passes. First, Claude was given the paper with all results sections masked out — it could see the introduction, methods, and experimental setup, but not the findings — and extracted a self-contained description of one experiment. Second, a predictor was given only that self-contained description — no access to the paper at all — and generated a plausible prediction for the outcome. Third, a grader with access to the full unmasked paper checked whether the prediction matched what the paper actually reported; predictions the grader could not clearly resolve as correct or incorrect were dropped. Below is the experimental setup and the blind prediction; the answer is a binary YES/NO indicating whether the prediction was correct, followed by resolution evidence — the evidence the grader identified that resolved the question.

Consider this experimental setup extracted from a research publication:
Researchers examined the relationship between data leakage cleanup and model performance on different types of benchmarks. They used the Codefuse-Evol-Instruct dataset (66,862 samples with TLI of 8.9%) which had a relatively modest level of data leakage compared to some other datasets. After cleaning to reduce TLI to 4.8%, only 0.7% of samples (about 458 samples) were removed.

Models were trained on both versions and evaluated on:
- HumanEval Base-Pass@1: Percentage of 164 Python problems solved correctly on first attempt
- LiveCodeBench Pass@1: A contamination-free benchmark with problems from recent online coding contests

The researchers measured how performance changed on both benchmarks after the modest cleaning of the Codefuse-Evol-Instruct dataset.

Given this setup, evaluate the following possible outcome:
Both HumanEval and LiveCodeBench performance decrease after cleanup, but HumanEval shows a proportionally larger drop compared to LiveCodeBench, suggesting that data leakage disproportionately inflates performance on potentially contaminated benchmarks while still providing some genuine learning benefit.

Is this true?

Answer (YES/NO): NO